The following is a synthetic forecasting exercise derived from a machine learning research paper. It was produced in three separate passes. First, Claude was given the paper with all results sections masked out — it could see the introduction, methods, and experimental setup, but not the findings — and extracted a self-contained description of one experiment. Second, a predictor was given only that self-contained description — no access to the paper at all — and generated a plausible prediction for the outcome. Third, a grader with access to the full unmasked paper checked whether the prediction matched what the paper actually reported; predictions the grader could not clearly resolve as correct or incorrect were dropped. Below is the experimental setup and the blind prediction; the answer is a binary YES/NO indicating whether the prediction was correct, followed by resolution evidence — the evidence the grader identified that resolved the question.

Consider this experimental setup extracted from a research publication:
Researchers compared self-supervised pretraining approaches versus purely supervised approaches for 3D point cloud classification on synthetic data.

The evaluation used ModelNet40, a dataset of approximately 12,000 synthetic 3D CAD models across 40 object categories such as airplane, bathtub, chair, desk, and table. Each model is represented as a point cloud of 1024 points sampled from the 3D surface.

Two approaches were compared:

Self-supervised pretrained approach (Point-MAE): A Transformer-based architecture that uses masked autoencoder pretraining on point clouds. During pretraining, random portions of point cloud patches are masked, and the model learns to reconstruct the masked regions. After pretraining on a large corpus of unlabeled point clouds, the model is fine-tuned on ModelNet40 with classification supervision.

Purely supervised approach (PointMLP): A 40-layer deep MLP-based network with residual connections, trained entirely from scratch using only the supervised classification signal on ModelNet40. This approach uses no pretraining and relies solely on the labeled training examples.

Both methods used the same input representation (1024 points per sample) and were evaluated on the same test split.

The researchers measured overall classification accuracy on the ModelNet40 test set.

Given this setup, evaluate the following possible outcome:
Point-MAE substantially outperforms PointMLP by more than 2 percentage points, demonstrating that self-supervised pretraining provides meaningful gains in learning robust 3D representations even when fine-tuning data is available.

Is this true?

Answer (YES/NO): NO